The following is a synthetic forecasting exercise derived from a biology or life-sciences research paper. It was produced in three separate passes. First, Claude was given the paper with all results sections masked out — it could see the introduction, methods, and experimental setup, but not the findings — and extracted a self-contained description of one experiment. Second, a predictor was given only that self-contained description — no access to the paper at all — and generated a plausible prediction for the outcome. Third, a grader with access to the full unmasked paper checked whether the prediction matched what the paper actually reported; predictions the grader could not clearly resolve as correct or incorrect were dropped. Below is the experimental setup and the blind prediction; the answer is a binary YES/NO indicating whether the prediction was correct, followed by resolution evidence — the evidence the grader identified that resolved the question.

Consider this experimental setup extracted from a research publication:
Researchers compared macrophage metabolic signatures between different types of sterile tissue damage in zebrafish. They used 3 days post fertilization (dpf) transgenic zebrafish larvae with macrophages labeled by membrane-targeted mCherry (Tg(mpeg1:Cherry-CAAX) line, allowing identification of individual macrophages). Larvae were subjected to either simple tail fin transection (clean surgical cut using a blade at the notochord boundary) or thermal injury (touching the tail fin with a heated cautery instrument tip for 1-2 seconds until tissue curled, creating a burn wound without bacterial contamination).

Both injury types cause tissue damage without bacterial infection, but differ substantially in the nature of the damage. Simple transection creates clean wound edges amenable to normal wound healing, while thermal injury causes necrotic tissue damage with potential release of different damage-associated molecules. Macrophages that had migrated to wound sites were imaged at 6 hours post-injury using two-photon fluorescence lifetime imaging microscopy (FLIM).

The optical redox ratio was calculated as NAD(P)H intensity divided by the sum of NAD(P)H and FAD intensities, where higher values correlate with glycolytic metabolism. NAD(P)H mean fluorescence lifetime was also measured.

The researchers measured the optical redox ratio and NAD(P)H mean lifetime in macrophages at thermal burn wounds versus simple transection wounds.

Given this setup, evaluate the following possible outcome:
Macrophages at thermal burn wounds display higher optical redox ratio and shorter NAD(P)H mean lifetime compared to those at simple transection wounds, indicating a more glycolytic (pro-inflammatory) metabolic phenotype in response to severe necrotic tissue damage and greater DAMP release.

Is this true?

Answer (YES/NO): NO